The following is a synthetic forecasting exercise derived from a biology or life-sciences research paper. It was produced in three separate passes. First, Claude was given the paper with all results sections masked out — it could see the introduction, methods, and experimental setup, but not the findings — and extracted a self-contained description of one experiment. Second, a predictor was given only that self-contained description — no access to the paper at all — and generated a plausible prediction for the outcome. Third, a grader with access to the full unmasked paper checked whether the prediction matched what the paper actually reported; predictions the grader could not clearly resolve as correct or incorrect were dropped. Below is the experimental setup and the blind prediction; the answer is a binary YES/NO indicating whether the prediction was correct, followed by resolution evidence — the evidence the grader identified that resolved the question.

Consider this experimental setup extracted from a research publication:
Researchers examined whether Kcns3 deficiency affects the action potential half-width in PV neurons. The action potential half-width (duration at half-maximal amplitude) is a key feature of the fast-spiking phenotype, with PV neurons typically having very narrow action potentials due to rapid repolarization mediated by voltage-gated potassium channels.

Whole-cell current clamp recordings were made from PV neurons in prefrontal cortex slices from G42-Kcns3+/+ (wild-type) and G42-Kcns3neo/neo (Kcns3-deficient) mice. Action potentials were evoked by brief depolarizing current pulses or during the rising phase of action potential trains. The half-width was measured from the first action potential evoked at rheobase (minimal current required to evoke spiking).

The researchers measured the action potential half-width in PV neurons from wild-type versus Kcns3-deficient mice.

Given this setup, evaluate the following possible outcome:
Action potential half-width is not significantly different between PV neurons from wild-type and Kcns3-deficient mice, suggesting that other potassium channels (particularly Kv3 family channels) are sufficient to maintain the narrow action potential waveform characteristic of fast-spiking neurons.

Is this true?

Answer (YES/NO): YES